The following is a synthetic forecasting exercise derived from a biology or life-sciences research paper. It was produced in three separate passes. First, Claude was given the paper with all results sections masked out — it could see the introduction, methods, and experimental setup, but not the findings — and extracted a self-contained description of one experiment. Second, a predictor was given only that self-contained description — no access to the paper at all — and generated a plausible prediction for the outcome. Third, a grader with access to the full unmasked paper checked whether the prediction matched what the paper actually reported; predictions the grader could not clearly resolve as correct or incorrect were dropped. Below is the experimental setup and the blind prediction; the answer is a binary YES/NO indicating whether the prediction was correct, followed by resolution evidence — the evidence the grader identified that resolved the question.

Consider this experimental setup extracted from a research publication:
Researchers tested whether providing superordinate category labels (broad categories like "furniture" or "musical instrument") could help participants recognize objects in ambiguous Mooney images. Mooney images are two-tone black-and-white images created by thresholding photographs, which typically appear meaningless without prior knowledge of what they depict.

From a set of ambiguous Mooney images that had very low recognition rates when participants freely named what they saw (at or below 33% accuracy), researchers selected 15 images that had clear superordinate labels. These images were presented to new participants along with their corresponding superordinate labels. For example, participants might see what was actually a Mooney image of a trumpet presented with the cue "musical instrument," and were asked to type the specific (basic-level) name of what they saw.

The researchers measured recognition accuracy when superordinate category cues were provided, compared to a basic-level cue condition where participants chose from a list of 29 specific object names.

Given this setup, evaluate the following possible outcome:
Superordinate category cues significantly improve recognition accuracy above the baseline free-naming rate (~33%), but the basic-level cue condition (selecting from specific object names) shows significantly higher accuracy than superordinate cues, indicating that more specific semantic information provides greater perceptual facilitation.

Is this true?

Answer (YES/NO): NO